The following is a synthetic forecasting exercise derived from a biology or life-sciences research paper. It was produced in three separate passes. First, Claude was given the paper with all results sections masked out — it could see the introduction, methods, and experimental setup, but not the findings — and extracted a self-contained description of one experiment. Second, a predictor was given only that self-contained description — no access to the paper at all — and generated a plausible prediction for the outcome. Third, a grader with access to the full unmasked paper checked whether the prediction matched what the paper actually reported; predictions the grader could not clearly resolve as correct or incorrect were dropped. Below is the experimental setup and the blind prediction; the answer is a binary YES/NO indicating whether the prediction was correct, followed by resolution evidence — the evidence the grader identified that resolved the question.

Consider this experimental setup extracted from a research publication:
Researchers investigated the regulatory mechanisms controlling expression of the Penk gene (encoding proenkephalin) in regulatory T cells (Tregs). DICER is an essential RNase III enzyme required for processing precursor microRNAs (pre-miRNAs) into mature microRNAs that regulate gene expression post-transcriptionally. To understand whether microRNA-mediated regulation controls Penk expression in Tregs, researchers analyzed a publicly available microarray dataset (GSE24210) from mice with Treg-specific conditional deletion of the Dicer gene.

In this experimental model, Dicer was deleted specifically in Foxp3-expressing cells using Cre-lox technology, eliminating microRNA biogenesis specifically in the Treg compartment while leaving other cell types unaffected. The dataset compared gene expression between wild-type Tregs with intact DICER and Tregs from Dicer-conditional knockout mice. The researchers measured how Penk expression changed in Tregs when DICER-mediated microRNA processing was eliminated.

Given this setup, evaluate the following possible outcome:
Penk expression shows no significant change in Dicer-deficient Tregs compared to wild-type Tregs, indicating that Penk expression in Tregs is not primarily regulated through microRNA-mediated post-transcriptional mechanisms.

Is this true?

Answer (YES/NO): NO